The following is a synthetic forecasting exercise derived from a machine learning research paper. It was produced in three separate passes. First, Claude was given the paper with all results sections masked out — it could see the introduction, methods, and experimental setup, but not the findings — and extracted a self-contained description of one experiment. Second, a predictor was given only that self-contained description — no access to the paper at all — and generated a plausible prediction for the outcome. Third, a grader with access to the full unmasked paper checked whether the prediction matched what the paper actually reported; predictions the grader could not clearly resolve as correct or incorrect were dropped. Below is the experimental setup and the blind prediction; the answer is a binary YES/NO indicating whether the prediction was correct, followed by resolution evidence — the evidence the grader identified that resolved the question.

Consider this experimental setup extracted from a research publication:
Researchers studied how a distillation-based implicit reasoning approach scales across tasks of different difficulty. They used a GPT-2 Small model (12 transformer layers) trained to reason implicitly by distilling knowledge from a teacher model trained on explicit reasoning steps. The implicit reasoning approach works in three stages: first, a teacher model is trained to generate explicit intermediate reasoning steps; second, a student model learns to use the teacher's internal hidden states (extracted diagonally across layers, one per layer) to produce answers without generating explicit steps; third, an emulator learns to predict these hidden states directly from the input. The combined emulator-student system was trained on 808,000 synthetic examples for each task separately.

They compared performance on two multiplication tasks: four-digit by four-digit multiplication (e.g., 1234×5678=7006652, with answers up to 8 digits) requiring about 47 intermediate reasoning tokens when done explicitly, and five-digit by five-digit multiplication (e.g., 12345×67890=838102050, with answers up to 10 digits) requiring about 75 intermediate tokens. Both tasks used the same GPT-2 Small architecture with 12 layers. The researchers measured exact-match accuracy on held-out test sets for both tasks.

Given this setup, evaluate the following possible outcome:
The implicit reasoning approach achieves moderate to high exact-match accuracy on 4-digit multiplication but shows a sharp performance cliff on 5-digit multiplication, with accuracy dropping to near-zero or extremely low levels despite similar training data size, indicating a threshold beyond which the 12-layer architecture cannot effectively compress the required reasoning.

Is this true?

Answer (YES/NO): YES